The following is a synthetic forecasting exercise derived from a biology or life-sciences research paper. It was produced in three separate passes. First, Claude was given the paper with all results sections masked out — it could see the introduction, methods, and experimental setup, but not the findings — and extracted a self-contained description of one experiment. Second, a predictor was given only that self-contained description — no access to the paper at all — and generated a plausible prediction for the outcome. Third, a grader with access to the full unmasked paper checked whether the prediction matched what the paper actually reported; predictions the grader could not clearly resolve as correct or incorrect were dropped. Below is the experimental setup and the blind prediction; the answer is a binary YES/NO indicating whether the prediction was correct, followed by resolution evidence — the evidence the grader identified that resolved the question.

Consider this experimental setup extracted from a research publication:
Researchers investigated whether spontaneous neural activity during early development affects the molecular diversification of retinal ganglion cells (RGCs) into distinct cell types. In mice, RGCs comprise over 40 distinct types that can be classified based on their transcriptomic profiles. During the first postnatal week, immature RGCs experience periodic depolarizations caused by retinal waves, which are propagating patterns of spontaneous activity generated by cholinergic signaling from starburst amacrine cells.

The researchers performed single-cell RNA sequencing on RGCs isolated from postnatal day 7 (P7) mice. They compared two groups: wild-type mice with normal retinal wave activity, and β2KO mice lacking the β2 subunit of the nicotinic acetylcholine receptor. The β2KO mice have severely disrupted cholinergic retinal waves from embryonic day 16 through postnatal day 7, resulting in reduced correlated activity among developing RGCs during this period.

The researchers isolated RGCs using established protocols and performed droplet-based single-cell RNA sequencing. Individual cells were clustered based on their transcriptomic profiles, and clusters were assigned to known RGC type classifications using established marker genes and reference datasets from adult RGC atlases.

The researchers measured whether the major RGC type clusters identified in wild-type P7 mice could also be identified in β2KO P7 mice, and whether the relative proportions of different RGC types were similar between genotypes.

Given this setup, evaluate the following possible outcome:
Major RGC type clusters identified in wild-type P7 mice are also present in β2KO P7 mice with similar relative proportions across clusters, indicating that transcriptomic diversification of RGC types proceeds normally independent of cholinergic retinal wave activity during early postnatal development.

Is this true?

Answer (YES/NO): YES